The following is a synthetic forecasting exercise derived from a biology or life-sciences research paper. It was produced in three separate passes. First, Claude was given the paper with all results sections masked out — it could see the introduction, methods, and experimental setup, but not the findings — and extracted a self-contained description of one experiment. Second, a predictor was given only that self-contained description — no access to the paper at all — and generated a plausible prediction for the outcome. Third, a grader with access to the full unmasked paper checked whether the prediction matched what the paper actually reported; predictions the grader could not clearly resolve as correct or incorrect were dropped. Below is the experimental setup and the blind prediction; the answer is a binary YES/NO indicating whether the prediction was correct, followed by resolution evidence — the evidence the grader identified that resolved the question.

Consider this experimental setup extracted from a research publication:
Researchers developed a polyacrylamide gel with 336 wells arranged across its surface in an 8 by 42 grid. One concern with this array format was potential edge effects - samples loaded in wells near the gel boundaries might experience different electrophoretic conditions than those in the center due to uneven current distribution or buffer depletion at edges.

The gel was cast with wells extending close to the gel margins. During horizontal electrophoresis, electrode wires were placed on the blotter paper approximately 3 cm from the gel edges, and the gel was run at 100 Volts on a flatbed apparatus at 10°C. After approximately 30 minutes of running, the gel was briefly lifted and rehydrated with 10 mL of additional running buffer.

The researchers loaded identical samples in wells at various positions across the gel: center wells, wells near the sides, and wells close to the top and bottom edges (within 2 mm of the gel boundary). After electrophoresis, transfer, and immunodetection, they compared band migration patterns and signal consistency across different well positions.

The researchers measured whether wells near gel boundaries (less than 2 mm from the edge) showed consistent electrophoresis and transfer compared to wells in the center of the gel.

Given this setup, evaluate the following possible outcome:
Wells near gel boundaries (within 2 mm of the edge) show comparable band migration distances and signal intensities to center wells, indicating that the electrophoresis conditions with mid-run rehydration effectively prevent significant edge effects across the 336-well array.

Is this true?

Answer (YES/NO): NO